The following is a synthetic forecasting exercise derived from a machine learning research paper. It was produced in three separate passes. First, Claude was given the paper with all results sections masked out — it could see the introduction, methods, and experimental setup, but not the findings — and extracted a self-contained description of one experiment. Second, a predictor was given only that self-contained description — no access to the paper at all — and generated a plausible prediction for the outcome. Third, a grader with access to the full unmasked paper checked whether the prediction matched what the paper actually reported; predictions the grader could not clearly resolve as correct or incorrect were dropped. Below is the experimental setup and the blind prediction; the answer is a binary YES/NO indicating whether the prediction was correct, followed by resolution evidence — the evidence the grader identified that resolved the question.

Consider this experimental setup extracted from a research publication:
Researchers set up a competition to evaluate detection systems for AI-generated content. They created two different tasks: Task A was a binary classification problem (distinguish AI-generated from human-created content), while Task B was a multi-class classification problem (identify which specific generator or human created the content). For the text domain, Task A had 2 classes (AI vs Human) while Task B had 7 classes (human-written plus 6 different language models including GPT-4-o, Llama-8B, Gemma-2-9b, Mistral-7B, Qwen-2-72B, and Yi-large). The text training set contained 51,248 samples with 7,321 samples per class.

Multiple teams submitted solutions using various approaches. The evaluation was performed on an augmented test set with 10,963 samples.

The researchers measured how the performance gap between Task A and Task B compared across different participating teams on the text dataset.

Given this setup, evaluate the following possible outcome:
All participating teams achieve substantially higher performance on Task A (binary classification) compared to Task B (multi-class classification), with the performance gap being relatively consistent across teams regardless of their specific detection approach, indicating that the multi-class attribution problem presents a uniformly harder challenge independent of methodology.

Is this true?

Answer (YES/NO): NO